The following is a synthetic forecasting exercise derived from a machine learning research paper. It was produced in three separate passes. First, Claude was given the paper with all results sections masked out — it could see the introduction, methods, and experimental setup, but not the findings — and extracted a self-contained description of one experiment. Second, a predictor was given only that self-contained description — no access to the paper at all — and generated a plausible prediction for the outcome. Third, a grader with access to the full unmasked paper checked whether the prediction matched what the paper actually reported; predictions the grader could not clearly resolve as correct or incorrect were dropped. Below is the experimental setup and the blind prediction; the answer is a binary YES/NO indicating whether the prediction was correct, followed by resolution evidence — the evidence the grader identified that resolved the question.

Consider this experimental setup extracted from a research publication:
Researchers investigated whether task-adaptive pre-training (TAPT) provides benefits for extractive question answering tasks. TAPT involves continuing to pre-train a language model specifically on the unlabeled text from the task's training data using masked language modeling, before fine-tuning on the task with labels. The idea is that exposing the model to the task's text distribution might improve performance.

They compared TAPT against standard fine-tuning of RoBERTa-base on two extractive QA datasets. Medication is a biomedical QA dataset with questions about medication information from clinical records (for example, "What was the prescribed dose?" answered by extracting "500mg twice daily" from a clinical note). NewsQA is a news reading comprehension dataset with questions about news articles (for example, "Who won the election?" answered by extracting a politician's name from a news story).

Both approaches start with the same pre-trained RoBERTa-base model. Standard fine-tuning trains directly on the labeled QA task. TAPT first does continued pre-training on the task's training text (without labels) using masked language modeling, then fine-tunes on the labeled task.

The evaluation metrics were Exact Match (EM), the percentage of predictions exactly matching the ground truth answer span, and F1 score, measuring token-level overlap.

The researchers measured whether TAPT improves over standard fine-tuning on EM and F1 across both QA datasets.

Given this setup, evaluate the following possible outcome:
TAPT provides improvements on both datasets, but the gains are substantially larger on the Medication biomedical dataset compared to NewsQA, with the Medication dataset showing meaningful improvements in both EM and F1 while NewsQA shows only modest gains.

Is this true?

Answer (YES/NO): NO